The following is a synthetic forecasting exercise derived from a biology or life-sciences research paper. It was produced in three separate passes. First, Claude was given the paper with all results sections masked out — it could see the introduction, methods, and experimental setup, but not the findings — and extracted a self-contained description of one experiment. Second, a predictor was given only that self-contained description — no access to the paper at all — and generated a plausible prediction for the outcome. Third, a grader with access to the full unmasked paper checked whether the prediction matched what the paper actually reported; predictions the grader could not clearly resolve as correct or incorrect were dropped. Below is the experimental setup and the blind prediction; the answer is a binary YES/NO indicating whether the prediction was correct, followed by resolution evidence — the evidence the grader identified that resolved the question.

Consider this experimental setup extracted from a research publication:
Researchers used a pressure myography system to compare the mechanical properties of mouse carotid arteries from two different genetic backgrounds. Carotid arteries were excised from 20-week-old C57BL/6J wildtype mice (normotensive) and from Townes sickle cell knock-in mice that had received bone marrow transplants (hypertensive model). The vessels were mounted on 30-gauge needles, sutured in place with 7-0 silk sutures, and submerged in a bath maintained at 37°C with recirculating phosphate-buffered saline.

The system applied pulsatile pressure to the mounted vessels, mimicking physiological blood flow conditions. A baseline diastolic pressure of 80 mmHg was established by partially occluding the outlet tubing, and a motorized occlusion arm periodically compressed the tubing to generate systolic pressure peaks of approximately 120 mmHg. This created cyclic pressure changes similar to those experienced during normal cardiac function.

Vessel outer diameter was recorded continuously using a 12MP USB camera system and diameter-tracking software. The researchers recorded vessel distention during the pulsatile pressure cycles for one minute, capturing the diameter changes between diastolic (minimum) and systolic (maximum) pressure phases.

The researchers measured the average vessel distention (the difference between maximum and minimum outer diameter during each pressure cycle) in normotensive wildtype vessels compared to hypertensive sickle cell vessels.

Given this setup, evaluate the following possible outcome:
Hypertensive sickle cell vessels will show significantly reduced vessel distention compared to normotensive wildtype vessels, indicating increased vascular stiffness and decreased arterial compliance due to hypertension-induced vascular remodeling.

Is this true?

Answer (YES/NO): YES